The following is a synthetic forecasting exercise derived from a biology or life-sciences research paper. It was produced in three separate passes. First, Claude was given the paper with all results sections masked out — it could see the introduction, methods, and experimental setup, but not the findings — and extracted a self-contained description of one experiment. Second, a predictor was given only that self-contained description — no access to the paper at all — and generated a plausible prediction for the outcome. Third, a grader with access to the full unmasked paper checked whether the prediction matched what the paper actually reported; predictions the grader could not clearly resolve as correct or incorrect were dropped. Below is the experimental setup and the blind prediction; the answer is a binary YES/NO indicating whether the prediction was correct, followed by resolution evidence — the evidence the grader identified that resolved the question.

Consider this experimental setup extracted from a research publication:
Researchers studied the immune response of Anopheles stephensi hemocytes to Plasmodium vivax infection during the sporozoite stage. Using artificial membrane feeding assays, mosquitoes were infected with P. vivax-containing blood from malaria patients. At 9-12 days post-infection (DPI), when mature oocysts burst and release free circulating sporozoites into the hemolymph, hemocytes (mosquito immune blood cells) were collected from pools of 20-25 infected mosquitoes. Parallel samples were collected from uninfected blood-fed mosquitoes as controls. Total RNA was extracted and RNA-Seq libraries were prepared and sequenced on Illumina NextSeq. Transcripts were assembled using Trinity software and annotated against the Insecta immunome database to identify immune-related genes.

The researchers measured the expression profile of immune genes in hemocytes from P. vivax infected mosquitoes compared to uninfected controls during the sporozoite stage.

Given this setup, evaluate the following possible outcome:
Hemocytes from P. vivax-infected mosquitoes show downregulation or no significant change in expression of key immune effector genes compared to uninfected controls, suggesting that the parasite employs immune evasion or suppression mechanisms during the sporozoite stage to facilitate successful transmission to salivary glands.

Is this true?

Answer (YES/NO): NO